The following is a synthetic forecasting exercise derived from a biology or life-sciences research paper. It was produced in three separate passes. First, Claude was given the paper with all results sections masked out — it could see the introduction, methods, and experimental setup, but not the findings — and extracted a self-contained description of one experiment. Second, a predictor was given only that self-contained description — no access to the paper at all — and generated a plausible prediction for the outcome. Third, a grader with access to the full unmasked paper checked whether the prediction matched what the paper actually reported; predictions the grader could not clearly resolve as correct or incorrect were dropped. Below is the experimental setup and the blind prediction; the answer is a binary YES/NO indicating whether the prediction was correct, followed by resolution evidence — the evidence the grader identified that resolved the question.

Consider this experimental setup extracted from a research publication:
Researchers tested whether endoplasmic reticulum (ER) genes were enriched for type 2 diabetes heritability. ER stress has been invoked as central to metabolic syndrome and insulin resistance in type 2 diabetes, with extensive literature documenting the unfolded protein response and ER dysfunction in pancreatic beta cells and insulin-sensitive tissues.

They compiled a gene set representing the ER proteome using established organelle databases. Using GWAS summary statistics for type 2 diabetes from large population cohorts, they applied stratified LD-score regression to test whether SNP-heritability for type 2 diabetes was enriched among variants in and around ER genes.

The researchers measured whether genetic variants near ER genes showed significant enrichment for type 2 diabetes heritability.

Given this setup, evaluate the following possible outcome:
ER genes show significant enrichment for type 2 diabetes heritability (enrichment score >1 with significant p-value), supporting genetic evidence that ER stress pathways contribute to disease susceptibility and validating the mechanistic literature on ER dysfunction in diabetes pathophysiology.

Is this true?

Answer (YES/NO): NO